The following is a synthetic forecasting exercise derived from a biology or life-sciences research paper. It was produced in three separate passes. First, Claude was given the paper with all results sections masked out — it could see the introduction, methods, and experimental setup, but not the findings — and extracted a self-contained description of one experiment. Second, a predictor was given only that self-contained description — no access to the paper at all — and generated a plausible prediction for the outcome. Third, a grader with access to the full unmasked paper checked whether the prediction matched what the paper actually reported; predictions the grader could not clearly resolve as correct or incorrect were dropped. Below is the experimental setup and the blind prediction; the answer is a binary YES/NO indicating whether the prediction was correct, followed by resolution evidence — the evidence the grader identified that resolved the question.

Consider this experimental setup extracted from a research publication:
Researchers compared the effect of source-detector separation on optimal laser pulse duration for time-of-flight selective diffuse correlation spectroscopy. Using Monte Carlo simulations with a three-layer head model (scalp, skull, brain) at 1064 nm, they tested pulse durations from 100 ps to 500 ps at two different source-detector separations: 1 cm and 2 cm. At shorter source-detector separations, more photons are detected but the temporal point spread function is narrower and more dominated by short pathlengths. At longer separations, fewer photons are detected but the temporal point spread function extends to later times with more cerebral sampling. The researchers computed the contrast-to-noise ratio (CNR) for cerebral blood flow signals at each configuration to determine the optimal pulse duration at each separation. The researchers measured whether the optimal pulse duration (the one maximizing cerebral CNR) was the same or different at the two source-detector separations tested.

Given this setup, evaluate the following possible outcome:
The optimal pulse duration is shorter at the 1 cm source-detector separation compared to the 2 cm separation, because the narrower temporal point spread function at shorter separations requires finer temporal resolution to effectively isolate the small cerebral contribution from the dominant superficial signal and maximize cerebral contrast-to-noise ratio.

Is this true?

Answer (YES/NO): YES